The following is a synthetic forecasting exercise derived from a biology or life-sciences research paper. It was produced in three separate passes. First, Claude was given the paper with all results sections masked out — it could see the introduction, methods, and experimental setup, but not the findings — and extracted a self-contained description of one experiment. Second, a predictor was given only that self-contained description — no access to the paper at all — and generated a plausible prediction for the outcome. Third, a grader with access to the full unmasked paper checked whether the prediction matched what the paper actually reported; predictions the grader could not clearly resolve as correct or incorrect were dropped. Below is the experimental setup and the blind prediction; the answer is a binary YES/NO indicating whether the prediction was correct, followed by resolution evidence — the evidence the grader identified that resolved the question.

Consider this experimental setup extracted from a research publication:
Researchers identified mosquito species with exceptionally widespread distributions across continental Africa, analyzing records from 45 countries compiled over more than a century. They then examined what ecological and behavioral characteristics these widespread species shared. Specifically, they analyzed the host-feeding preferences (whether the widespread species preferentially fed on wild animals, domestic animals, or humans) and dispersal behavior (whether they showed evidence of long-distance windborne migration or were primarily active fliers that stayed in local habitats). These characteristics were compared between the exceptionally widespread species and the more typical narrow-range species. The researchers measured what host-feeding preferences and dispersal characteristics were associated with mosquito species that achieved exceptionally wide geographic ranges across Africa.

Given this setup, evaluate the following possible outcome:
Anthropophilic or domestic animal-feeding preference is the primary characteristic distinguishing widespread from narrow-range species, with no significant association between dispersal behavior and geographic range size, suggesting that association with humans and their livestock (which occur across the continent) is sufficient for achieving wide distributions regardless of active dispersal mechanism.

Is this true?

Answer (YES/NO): NO